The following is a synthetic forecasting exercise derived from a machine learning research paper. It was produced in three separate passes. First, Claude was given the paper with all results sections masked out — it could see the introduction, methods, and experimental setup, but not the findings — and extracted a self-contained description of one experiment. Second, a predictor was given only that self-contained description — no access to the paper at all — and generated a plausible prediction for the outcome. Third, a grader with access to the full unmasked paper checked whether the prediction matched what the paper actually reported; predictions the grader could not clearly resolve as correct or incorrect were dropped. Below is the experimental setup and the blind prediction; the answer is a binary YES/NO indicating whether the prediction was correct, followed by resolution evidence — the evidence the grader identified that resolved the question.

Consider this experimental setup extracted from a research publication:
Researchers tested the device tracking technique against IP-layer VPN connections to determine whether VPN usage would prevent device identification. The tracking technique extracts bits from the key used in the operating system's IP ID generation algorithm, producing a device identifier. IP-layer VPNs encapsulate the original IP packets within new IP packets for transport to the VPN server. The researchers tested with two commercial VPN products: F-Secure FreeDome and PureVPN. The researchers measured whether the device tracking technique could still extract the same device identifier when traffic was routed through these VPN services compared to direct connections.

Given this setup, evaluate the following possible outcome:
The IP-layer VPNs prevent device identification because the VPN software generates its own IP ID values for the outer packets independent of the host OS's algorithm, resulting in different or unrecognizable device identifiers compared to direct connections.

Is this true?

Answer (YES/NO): NO